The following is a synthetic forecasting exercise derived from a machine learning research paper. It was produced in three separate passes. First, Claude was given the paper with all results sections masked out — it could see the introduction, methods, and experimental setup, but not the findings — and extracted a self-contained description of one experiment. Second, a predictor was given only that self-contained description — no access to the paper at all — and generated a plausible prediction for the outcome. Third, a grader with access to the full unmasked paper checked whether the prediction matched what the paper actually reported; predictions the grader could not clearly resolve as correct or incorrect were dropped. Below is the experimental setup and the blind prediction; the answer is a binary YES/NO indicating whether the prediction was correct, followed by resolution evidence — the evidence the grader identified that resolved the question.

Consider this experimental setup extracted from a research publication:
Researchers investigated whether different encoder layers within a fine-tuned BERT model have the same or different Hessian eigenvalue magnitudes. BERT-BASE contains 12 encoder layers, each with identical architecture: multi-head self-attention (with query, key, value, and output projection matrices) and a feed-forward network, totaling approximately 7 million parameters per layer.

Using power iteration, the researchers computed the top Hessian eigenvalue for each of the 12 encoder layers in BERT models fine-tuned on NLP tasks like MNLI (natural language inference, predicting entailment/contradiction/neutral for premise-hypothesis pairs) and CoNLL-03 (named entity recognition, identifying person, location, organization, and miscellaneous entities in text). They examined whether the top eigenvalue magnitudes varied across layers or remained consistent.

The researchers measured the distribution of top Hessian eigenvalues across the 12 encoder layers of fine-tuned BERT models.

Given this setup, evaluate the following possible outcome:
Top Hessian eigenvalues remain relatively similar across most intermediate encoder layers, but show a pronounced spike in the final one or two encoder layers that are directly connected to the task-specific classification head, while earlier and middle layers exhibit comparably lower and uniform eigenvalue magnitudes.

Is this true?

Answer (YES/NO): NO